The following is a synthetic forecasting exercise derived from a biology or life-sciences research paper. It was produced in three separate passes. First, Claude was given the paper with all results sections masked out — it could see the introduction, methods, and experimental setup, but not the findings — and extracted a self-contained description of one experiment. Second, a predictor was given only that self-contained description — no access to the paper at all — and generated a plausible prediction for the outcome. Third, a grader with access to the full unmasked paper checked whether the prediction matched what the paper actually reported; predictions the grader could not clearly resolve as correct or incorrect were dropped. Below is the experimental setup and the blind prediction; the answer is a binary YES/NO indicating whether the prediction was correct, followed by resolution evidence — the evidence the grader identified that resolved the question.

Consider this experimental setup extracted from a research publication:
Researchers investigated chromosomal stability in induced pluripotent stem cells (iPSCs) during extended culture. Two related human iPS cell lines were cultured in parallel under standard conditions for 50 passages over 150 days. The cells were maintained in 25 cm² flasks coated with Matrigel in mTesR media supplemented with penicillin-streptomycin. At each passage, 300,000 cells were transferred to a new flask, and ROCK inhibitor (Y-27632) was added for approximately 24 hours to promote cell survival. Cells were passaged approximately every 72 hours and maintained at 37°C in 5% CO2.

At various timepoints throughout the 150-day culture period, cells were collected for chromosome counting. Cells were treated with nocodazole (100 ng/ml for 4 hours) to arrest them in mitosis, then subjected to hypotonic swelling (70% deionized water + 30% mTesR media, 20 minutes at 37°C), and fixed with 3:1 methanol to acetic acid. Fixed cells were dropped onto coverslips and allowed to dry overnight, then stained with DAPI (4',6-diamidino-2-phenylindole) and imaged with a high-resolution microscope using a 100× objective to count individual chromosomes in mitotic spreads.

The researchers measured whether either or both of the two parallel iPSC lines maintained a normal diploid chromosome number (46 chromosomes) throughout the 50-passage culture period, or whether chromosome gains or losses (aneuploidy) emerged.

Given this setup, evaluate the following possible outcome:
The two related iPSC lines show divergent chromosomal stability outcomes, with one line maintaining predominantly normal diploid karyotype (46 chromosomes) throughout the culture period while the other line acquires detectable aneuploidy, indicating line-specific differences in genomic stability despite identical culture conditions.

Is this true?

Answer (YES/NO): YES